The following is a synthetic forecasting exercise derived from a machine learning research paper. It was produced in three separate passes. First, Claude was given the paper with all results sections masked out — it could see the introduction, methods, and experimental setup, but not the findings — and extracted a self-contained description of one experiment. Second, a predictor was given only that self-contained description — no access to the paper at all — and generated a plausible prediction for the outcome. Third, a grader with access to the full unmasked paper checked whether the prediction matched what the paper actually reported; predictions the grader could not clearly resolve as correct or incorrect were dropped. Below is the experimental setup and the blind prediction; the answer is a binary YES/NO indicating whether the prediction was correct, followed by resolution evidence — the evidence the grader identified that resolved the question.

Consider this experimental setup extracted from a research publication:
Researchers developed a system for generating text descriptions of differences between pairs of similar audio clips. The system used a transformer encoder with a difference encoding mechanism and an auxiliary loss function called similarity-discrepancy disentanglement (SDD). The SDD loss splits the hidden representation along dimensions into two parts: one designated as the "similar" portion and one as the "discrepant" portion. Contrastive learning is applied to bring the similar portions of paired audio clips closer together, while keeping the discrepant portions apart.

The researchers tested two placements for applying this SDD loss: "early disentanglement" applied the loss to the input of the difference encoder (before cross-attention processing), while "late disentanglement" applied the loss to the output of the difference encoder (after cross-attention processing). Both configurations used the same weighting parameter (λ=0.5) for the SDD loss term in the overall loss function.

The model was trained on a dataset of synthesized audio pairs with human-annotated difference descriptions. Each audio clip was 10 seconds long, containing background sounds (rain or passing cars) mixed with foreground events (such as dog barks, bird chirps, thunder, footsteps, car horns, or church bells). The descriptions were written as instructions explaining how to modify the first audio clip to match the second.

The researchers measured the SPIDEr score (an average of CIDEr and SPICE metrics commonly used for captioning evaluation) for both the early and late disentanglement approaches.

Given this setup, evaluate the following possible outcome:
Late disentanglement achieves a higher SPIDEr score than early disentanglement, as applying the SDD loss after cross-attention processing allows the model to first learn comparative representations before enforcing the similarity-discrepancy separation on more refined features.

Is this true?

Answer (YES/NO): YES